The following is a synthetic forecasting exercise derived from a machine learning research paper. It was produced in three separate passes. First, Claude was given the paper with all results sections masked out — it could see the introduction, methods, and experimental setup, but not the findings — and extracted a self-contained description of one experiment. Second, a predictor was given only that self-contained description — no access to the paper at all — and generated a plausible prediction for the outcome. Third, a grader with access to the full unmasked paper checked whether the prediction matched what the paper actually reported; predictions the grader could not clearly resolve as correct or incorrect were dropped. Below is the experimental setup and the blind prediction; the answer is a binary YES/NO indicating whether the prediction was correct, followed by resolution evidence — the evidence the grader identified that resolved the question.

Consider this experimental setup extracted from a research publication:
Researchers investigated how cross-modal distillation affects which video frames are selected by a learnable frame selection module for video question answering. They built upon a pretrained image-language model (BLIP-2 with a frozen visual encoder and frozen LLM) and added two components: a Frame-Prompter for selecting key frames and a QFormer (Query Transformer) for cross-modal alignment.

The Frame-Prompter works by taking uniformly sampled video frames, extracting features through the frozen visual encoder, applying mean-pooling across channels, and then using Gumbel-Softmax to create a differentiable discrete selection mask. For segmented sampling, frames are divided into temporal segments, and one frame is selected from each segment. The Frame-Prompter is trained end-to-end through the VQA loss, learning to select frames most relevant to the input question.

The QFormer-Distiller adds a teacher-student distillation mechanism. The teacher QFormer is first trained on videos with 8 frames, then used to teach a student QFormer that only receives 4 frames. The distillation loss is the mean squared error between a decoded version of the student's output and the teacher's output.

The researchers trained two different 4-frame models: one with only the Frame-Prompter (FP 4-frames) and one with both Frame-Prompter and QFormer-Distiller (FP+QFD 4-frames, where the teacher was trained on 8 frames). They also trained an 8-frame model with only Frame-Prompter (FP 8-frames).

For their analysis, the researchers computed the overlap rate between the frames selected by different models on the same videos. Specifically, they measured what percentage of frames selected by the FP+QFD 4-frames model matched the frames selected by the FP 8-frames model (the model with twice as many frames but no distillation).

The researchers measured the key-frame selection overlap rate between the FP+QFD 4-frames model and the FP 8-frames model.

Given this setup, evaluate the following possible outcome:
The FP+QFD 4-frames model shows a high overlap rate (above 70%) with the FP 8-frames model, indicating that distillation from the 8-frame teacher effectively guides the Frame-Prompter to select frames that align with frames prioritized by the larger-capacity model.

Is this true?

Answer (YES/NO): YES